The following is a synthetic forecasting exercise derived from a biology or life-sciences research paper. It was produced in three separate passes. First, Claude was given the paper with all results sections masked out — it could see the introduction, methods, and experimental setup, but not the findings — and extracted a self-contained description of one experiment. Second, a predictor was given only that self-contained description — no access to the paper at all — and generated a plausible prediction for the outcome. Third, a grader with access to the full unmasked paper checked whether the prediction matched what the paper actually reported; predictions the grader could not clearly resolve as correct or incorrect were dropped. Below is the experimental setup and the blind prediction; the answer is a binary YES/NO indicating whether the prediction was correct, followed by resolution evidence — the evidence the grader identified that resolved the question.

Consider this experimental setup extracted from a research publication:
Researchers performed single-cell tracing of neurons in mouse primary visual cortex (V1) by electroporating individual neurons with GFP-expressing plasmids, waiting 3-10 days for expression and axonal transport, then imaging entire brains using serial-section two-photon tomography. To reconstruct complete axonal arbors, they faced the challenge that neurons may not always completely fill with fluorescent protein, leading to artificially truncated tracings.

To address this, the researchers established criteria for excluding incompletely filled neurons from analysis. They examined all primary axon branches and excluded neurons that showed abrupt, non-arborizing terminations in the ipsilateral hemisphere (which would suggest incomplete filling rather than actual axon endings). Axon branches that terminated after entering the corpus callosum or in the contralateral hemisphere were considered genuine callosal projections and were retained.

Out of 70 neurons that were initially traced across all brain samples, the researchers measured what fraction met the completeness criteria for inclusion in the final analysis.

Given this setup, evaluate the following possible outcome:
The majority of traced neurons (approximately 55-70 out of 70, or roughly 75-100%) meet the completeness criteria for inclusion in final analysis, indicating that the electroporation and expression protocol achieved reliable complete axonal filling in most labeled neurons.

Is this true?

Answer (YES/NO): NO